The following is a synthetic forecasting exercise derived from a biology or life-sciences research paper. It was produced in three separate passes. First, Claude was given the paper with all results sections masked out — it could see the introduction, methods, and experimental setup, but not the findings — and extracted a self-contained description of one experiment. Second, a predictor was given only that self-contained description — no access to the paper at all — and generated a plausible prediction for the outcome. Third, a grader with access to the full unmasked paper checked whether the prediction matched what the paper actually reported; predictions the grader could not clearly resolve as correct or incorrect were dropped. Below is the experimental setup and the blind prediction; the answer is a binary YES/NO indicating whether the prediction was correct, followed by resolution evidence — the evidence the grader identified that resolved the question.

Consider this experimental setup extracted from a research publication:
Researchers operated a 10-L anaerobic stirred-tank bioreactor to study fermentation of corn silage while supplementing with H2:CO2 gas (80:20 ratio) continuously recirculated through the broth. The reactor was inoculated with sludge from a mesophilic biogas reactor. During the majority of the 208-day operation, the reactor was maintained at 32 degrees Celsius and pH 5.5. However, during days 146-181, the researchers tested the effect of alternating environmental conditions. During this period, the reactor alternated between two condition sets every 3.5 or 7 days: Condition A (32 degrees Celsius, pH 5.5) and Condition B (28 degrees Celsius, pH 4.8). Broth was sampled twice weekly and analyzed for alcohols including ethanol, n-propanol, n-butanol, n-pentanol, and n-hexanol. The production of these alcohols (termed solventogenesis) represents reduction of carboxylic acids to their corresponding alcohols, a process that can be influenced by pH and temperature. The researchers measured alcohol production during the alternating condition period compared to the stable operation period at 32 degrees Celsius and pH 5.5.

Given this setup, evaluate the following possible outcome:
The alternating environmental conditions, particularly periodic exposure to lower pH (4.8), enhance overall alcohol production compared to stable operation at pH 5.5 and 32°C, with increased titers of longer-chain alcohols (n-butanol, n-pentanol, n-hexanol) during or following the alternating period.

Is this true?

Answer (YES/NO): NO